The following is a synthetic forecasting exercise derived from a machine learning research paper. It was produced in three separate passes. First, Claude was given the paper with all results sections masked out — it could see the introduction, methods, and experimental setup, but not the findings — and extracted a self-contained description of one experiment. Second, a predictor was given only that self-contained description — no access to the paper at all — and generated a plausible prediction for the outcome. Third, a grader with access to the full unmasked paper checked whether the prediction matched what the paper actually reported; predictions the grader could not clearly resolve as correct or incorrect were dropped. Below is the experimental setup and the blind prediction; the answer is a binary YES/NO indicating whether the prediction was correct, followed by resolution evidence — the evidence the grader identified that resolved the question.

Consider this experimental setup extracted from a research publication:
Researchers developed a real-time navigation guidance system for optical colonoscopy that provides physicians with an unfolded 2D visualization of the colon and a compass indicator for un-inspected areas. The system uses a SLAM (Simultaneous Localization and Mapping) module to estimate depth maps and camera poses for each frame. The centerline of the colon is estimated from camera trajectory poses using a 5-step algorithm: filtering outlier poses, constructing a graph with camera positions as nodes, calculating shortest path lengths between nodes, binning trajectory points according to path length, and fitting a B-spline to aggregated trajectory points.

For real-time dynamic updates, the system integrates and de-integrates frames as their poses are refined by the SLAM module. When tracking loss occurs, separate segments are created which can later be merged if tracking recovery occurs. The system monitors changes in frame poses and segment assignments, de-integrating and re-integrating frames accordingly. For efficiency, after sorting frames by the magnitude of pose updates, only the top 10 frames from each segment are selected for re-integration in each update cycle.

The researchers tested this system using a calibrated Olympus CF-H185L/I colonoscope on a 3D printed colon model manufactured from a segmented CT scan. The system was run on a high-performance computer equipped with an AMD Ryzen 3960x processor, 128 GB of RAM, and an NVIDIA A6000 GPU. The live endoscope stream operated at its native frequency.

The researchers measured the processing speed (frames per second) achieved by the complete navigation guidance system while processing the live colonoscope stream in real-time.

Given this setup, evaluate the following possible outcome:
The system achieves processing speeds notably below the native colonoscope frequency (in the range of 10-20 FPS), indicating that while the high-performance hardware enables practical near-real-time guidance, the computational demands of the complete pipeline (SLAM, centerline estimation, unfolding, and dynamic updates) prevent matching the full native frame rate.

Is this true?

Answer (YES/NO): YES